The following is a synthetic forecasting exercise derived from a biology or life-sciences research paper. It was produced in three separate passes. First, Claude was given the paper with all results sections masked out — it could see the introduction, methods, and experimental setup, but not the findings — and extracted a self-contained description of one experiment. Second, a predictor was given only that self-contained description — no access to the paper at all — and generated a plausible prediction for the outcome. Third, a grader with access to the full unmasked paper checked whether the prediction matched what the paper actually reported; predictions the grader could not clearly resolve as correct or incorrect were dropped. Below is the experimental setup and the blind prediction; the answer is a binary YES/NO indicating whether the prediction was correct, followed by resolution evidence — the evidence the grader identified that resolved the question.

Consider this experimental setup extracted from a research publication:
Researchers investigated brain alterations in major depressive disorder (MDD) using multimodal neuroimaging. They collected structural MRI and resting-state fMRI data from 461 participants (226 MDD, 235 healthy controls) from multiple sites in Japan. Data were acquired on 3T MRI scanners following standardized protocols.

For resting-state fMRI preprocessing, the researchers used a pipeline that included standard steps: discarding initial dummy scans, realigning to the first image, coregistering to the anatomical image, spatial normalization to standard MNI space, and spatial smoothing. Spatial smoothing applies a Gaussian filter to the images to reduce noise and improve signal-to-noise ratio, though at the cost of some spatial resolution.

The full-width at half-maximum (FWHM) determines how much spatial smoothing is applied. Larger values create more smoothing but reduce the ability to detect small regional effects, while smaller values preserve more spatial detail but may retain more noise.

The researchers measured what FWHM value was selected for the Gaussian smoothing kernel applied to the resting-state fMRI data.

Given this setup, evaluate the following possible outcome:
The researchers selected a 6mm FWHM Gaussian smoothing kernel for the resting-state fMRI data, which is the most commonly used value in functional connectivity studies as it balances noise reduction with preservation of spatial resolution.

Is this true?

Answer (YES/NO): NO